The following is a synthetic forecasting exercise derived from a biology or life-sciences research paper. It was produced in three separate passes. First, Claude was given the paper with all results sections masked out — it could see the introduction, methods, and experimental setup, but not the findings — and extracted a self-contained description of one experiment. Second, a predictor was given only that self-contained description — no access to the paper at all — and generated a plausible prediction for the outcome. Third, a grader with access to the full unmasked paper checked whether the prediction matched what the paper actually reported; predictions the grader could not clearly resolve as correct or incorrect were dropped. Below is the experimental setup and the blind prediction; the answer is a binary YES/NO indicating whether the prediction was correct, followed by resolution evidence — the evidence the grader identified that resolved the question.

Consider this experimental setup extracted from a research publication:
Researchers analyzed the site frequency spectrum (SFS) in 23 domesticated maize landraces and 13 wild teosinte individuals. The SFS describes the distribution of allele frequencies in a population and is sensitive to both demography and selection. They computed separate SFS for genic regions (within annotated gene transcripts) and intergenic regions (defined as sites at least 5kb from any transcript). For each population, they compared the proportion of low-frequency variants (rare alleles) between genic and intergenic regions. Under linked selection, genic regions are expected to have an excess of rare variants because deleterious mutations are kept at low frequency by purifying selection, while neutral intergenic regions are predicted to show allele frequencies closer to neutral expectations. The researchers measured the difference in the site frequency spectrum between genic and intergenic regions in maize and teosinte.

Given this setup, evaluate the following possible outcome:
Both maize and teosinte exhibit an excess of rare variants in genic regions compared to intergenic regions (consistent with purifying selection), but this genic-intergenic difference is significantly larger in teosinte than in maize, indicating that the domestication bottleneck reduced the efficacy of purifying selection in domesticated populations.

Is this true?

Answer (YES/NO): NO